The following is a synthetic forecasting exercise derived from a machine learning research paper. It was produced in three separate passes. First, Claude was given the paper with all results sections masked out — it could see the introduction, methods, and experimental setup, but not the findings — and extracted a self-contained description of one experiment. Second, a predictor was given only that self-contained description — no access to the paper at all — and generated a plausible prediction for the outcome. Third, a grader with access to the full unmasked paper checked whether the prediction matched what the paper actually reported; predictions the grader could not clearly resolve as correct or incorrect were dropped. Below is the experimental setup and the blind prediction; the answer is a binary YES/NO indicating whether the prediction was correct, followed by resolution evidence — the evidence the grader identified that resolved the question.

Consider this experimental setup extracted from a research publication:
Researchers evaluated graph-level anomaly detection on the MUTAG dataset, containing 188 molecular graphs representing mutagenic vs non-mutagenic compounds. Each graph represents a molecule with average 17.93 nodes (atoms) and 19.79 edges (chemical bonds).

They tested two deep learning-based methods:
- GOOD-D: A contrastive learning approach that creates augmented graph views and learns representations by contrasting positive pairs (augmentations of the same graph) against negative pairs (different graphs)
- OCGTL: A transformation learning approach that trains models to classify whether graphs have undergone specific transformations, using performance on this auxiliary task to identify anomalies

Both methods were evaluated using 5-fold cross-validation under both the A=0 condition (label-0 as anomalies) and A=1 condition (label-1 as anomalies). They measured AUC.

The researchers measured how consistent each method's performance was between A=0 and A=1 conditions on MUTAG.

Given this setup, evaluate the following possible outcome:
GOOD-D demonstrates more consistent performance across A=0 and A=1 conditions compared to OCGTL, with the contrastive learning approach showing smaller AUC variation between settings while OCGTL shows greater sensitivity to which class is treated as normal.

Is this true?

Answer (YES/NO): NO